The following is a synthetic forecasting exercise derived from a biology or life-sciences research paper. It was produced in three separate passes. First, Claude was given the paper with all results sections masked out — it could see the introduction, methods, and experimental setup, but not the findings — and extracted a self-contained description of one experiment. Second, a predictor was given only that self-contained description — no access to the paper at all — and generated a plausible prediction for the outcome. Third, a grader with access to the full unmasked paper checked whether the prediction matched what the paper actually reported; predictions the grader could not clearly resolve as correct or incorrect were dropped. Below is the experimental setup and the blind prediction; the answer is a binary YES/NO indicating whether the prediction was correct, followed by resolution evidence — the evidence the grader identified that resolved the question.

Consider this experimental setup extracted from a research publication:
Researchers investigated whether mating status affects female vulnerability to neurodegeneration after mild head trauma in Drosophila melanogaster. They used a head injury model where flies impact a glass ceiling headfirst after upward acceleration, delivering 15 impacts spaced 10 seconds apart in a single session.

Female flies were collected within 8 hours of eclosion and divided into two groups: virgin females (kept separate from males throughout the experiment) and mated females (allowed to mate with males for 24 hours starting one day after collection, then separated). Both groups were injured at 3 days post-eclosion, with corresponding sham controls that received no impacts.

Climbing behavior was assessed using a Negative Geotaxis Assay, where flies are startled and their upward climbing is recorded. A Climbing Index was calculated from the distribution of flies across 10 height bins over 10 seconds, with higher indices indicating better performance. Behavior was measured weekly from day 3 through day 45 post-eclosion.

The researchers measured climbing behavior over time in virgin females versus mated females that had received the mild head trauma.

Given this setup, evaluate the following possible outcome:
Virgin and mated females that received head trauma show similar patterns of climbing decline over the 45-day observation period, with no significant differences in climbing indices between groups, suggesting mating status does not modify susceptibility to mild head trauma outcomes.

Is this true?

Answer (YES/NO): NO